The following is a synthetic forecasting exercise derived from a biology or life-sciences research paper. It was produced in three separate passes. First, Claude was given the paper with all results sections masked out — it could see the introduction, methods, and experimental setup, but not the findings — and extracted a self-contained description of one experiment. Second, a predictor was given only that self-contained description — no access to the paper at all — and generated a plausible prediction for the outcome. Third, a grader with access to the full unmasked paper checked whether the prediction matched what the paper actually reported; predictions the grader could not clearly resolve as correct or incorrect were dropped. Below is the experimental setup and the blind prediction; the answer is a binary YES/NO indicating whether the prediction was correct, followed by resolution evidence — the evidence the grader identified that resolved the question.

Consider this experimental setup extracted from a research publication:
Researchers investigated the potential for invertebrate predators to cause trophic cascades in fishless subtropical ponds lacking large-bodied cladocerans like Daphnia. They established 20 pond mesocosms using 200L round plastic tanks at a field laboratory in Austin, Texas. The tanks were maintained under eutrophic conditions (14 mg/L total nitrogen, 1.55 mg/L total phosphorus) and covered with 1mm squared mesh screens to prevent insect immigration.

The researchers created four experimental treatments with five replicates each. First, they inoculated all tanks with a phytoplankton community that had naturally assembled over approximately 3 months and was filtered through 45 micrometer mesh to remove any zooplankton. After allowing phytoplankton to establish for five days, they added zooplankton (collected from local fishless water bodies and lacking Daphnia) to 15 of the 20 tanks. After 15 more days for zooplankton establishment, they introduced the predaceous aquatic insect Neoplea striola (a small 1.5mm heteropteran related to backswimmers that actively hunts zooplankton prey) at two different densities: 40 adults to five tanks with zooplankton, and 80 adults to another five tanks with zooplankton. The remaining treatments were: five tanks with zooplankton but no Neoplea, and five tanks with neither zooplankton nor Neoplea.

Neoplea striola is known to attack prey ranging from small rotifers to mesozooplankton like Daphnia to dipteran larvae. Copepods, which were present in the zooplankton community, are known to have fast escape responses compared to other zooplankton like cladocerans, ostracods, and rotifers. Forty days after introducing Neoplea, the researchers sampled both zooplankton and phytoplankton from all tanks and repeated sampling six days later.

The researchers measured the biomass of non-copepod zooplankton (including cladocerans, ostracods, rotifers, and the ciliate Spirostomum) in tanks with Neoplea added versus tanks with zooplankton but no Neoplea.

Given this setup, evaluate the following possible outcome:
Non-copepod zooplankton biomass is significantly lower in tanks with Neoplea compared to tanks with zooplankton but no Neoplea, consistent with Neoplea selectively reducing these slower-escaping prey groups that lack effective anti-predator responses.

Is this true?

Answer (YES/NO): NO